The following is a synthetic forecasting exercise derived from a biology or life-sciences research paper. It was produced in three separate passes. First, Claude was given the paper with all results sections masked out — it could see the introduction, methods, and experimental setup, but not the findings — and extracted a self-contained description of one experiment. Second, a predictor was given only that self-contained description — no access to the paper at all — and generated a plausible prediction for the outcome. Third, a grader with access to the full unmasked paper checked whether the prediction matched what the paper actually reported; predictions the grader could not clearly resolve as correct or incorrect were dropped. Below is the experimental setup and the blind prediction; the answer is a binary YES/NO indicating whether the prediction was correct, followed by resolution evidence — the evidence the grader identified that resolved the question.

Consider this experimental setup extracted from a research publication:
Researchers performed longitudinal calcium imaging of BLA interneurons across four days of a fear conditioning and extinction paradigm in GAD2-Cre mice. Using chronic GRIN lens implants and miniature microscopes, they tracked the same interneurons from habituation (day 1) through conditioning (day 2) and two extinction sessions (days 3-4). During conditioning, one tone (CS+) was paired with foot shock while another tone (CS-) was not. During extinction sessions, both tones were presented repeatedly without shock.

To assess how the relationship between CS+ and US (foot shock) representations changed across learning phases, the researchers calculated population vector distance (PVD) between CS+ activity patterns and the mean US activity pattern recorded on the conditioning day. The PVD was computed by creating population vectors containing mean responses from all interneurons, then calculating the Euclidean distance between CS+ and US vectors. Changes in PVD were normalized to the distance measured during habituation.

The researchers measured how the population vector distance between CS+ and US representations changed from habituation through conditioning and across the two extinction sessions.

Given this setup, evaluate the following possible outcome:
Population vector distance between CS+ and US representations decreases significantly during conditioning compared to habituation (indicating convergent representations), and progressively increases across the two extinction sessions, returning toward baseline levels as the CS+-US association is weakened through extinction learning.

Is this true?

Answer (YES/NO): NO